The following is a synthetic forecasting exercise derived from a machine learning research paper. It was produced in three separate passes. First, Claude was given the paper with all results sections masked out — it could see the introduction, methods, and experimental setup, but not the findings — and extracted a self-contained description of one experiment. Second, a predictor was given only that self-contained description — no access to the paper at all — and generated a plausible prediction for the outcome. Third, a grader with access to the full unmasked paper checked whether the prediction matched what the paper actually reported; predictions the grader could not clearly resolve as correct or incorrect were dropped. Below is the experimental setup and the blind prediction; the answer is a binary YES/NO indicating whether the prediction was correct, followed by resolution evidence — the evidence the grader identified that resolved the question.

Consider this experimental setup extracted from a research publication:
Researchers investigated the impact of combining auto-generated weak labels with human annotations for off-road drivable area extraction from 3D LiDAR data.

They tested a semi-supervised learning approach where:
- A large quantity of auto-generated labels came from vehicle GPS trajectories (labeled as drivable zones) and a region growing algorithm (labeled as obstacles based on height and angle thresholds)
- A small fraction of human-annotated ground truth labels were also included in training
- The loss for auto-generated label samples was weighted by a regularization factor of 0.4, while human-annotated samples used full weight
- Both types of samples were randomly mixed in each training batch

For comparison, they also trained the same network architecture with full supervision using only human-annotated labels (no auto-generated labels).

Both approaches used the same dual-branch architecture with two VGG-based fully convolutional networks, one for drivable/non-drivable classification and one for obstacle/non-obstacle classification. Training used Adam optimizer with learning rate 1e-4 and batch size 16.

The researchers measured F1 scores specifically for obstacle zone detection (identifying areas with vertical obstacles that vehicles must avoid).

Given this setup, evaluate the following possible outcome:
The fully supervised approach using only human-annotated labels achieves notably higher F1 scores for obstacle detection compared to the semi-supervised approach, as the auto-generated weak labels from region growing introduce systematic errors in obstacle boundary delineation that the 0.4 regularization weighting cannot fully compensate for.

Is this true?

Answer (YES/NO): NO